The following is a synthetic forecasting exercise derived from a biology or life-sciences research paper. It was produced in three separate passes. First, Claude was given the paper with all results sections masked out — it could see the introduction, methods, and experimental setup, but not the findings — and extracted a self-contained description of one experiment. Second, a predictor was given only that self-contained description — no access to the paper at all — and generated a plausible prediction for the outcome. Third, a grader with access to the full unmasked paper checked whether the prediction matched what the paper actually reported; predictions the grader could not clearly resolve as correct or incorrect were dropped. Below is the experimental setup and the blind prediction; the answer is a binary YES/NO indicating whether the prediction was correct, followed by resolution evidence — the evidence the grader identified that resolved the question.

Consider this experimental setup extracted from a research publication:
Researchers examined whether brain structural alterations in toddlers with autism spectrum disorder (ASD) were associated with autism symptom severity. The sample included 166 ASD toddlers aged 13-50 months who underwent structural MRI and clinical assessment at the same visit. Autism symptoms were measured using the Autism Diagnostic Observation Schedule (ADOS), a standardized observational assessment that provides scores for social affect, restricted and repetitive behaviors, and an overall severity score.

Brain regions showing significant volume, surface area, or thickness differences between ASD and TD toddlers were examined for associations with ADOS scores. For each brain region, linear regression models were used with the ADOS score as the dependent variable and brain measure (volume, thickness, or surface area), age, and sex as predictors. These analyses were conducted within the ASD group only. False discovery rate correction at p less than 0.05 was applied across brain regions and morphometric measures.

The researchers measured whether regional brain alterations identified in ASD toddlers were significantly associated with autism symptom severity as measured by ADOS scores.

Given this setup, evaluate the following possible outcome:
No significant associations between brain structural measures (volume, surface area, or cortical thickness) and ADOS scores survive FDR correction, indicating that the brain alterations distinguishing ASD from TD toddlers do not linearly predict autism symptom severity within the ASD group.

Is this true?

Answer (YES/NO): NO